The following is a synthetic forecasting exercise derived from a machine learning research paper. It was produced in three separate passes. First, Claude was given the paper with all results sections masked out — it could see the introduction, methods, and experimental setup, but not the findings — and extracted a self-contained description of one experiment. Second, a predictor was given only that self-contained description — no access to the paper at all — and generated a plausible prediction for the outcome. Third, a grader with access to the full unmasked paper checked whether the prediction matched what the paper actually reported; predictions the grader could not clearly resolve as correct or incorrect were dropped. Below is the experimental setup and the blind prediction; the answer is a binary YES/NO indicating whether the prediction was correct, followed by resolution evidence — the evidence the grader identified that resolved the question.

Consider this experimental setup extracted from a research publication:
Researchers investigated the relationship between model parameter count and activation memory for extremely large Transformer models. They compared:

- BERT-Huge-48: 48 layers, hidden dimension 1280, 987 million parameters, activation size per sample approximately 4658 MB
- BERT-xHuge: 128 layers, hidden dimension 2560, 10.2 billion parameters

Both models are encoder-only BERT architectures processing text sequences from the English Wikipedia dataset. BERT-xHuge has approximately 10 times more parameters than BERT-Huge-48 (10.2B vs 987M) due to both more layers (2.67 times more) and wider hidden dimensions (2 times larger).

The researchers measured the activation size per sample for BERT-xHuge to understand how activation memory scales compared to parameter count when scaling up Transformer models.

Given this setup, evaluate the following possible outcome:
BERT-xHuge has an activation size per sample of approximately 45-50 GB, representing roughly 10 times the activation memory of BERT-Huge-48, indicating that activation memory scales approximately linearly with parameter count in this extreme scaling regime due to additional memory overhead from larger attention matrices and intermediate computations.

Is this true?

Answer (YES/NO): NO